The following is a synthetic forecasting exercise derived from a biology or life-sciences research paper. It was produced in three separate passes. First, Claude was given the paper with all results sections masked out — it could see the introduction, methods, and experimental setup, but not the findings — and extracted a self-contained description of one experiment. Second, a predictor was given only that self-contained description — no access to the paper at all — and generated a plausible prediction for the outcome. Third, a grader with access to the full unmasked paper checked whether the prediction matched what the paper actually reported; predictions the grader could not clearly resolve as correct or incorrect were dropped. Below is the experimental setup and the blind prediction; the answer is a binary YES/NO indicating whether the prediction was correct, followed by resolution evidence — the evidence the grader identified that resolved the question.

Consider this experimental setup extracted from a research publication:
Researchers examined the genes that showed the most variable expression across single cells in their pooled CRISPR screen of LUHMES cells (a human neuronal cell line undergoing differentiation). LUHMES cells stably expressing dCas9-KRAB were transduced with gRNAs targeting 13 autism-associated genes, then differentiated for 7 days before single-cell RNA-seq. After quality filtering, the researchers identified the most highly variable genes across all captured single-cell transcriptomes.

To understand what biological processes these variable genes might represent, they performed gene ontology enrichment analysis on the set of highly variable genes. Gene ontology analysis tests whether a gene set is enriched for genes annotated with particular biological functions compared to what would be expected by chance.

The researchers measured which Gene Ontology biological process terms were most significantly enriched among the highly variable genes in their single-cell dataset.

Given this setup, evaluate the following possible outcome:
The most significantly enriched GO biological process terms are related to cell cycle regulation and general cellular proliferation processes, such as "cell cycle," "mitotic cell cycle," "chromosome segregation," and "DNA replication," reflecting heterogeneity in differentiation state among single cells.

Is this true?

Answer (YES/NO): NO